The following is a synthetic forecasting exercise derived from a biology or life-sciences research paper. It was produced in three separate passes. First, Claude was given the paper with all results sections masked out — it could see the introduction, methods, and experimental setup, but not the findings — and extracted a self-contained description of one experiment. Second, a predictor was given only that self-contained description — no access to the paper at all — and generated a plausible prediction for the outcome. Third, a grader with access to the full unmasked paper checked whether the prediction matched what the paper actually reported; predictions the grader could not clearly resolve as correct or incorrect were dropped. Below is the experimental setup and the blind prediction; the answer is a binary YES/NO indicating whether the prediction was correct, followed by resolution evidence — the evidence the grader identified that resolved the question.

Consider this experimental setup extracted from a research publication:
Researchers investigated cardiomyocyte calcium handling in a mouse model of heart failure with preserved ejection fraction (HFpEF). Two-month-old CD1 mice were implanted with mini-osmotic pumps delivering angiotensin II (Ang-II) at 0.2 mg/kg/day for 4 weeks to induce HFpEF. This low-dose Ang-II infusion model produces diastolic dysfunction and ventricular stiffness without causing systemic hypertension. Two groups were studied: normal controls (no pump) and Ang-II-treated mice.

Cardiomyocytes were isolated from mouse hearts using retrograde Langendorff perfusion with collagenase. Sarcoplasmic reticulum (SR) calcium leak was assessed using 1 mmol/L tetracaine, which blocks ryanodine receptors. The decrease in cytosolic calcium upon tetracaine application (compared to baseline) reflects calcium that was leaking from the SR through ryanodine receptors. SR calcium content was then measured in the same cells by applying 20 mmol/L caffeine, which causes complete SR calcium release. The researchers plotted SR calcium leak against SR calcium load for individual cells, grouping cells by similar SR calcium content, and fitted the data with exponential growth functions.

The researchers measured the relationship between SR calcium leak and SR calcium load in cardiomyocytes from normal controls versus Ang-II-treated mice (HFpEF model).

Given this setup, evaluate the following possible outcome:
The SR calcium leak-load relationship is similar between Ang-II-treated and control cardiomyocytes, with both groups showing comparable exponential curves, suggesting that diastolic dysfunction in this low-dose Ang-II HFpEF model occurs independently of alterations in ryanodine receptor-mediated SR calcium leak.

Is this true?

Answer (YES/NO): NO